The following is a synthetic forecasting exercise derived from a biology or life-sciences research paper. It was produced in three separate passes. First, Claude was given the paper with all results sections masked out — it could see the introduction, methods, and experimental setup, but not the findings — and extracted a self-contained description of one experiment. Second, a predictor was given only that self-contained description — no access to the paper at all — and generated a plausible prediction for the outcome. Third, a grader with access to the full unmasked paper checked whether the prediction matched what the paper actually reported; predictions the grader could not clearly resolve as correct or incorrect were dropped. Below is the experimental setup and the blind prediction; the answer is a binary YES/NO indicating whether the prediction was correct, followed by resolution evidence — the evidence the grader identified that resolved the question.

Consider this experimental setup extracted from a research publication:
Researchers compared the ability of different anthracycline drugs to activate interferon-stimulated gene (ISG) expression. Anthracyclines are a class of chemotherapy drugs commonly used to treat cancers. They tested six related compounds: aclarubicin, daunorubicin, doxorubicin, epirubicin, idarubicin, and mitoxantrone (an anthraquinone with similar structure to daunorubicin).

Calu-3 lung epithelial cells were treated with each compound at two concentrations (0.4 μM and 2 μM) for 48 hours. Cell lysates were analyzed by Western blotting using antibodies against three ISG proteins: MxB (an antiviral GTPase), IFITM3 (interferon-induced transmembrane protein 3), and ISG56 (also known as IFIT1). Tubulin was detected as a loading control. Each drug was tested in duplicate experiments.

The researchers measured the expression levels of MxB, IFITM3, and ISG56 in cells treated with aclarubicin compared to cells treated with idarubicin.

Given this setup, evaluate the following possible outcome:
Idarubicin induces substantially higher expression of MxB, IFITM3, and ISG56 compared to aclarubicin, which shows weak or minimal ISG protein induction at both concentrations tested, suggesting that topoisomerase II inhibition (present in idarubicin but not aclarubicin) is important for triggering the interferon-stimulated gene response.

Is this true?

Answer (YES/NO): NO